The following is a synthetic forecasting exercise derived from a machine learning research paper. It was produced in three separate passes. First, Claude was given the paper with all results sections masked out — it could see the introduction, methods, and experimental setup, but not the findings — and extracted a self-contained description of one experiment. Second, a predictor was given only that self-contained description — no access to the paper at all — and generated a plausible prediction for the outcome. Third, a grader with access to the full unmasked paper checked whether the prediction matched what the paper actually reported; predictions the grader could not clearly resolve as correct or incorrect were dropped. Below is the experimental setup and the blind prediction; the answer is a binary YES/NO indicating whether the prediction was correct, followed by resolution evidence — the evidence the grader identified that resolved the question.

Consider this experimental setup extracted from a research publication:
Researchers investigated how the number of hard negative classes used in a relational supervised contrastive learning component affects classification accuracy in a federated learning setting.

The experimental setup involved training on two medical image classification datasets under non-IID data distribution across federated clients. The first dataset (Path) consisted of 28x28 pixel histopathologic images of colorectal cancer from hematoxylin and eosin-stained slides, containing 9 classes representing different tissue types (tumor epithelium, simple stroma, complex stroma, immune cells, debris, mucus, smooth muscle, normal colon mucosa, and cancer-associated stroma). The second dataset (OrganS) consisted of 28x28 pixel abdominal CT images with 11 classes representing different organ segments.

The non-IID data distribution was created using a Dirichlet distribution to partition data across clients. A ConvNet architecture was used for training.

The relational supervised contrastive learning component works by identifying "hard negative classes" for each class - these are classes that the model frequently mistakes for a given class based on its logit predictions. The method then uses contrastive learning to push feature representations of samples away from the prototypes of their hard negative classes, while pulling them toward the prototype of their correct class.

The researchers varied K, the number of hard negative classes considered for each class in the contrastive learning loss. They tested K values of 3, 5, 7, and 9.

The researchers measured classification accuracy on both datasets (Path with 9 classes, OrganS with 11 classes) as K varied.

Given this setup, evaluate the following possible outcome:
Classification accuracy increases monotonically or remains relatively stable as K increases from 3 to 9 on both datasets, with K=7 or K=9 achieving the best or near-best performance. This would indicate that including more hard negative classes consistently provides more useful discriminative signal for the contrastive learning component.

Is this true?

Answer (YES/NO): NO